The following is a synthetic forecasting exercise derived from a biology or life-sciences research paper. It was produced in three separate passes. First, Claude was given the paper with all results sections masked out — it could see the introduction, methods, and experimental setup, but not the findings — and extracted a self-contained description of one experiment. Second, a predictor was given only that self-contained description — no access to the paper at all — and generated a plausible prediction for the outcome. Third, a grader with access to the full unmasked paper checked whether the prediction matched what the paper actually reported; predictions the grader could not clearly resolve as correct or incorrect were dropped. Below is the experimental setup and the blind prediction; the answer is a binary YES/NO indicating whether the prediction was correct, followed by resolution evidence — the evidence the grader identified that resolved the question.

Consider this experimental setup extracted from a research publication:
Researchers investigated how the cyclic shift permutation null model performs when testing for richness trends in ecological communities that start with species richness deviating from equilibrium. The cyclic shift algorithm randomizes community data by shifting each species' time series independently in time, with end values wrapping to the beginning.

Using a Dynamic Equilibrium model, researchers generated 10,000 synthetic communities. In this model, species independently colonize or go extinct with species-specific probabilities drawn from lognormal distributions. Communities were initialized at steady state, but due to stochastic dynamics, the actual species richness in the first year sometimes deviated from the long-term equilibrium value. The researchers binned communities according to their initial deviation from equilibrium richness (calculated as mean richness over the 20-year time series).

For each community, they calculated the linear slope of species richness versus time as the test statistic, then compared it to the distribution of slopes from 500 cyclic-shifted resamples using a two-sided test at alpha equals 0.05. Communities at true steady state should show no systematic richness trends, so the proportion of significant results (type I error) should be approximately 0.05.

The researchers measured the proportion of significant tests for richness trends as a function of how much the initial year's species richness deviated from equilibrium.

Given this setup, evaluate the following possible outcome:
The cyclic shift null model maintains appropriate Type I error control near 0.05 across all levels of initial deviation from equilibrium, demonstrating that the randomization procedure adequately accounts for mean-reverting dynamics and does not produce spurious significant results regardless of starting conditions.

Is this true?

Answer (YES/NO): NO